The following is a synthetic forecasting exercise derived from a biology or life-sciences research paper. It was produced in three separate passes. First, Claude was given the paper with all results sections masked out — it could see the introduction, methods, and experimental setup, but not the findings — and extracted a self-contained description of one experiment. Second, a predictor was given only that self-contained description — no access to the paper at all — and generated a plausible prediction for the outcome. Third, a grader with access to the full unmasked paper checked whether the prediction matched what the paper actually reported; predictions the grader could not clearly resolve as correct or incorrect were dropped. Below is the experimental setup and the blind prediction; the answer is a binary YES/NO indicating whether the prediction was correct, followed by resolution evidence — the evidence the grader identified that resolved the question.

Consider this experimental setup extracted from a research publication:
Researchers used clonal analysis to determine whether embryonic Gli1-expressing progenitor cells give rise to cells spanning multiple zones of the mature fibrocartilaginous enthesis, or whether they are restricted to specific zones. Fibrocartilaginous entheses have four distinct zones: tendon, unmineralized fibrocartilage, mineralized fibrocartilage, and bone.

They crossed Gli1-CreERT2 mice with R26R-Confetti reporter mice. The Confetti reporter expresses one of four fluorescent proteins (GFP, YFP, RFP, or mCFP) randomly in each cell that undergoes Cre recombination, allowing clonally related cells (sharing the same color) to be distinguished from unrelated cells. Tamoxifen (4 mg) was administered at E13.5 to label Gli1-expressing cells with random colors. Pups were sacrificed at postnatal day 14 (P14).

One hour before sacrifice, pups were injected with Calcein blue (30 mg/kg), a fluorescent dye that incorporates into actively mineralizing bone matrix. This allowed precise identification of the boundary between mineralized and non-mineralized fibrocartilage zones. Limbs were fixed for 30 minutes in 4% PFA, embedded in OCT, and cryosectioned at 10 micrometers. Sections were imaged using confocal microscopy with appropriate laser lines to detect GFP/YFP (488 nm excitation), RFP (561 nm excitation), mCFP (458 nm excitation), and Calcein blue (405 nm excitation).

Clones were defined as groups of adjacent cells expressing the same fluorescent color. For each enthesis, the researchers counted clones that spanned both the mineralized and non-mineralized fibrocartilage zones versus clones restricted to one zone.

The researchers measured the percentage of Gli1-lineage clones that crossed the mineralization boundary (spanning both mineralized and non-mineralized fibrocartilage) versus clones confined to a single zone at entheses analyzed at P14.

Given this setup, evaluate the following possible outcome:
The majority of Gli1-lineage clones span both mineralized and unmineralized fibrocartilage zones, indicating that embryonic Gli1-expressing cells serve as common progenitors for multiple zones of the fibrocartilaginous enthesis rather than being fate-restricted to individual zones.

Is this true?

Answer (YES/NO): NO